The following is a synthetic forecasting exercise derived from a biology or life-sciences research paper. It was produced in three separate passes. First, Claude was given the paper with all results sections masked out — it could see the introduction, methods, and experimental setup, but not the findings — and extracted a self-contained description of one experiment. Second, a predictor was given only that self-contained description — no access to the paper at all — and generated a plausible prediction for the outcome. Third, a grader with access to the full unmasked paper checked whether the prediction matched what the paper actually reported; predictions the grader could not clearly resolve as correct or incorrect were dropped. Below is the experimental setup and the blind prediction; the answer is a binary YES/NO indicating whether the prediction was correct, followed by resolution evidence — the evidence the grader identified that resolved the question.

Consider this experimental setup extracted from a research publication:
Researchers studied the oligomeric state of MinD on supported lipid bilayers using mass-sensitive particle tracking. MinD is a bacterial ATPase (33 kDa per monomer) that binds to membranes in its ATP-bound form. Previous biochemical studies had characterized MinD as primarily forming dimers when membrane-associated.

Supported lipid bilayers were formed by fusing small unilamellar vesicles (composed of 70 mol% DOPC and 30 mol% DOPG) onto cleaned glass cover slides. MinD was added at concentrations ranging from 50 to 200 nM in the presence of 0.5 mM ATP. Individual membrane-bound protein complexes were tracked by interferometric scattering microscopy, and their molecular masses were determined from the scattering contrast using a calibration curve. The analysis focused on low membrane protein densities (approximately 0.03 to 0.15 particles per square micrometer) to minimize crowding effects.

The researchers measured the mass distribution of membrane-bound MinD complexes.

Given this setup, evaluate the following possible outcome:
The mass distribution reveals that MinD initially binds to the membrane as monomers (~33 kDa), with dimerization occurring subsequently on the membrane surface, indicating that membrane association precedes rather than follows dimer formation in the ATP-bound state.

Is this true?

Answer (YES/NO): NO